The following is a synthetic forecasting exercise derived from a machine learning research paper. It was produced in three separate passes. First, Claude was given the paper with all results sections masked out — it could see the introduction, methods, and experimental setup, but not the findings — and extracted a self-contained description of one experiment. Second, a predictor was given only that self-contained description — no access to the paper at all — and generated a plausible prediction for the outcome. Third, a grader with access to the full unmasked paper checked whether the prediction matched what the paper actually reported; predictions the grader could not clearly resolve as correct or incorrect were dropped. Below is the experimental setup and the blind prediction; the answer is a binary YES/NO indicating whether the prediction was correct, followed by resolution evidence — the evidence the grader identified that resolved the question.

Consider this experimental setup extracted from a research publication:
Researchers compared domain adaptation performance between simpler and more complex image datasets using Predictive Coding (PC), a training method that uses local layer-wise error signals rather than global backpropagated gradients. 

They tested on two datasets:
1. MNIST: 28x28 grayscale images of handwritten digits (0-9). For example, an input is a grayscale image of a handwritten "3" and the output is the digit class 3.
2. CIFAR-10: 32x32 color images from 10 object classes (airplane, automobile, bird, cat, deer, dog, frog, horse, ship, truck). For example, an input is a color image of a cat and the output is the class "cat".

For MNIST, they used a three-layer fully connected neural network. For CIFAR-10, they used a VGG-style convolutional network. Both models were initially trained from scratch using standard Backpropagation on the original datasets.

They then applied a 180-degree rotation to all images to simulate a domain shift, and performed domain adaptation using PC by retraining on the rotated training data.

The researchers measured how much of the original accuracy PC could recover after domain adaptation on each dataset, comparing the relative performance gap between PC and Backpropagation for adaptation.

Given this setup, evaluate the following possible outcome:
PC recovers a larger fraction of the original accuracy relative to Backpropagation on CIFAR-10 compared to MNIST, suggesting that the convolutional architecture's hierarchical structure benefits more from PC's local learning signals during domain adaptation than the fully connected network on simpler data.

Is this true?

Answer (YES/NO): YES